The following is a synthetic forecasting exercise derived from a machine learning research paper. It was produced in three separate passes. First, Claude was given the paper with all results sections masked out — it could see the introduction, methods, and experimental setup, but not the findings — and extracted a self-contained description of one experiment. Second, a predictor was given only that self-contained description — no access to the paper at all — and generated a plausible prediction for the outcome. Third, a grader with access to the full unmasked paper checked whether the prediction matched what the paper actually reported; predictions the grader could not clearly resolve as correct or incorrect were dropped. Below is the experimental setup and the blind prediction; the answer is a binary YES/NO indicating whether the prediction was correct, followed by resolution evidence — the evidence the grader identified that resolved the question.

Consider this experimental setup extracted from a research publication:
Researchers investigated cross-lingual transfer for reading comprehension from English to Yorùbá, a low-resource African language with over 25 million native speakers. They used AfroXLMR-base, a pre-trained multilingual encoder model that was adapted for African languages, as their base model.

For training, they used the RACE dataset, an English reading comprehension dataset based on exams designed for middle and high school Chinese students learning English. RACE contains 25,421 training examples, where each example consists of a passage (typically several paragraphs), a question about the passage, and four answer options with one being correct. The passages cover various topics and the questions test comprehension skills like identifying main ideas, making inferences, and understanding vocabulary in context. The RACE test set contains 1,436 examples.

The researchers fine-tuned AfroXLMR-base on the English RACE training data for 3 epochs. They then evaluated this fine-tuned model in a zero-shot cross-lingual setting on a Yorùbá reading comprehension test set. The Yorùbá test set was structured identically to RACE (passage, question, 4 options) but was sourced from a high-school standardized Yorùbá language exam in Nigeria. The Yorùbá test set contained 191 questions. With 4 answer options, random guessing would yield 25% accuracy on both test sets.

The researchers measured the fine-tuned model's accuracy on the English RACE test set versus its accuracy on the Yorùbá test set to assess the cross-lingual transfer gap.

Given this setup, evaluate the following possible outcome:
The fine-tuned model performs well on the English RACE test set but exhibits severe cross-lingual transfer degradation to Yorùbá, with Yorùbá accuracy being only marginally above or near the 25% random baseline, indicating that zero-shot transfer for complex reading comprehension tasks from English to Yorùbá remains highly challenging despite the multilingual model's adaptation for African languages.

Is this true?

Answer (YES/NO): YES